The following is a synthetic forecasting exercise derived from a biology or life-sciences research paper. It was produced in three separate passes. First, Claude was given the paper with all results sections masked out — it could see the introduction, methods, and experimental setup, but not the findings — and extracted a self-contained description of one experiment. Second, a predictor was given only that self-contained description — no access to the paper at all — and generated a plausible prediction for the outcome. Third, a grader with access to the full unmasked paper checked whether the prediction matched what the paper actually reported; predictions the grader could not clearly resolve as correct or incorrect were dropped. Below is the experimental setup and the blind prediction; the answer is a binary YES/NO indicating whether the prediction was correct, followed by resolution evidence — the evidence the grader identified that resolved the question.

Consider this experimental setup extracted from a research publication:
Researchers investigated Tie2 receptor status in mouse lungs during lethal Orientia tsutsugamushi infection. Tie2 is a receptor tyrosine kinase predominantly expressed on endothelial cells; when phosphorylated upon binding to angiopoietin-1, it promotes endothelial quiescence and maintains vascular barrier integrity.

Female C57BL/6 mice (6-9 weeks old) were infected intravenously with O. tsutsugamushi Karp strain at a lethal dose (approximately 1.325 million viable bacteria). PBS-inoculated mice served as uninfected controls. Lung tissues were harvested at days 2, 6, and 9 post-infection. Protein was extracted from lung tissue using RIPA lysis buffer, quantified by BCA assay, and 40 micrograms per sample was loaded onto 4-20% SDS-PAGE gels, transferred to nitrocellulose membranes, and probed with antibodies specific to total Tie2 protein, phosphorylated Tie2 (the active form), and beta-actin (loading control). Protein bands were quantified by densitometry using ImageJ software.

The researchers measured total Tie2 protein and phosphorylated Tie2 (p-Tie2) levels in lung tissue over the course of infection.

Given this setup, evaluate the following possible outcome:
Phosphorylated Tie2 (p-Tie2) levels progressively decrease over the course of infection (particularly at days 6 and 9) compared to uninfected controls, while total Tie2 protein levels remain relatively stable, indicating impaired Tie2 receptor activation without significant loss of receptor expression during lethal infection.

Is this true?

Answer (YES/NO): NO